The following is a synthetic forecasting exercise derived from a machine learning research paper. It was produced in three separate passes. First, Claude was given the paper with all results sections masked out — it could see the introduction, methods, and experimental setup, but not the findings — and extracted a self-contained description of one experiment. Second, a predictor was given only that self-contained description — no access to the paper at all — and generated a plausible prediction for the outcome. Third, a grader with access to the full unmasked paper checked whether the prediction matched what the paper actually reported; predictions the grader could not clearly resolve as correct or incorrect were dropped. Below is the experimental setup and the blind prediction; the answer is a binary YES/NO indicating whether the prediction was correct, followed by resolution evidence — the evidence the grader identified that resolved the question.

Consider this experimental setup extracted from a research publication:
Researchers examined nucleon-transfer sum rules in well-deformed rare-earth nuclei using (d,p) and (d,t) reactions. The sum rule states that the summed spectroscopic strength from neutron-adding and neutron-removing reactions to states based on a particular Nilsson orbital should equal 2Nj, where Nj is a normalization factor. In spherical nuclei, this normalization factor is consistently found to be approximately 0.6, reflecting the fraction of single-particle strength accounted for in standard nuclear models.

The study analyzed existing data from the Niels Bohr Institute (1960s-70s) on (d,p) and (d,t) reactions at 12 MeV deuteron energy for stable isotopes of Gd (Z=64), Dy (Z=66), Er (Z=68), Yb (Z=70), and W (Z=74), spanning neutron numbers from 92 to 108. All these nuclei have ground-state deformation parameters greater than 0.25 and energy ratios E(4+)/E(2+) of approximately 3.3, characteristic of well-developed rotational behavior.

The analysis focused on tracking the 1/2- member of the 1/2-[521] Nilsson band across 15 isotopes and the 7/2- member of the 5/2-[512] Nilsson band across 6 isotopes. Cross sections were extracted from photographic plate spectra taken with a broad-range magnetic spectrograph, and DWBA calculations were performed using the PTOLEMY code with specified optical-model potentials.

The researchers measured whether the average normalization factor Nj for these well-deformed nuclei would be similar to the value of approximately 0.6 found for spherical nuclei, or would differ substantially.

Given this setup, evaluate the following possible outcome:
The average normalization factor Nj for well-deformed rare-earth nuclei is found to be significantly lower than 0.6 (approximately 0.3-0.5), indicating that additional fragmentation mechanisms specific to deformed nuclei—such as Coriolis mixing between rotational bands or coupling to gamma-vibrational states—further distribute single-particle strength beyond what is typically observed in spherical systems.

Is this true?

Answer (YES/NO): NO